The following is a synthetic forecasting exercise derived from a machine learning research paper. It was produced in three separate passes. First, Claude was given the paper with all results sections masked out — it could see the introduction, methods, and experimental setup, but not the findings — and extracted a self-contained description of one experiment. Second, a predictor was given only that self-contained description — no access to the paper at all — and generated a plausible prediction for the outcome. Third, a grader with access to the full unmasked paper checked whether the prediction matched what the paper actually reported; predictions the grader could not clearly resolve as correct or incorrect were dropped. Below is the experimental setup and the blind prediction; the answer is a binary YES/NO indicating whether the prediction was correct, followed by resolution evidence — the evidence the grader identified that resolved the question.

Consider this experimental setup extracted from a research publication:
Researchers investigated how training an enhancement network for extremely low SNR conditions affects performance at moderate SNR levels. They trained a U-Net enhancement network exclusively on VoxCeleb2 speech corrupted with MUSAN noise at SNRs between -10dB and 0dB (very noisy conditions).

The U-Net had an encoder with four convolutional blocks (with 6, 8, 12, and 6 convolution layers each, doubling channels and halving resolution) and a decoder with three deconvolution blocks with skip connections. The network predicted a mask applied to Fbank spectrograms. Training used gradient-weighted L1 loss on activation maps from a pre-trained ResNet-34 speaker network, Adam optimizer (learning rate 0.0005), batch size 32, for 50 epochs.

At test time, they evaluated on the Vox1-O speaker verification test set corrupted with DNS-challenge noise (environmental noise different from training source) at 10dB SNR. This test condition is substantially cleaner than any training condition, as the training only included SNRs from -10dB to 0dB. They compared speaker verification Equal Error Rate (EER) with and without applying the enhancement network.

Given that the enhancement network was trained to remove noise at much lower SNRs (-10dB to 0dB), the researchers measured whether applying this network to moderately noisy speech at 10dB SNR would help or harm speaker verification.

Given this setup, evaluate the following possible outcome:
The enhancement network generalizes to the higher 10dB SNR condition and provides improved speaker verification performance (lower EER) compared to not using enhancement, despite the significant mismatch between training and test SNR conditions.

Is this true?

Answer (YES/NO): YES